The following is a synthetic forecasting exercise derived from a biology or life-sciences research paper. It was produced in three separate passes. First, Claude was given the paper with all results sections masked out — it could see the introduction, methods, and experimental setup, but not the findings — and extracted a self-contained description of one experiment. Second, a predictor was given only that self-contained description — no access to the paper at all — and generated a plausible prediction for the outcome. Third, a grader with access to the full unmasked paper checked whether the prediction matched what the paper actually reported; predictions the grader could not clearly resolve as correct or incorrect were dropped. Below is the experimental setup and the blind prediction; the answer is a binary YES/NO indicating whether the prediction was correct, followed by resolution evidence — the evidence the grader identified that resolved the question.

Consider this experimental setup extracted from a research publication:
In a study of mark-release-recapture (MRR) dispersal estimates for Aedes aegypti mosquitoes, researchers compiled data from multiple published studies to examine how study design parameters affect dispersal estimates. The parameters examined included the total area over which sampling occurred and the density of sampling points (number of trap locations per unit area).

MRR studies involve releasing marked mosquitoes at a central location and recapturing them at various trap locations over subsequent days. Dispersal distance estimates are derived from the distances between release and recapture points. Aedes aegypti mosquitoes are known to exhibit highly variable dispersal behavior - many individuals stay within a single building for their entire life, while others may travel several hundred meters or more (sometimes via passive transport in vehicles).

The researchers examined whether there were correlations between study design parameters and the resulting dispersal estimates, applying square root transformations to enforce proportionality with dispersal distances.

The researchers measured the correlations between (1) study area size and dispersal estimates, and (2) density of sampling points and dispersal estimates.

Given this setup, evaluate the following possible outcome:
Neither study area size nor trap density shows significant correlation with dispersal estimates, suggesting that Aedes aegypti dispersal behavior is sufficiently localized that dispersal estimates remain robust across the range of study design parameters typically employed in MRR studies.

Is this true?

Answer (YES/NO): NO